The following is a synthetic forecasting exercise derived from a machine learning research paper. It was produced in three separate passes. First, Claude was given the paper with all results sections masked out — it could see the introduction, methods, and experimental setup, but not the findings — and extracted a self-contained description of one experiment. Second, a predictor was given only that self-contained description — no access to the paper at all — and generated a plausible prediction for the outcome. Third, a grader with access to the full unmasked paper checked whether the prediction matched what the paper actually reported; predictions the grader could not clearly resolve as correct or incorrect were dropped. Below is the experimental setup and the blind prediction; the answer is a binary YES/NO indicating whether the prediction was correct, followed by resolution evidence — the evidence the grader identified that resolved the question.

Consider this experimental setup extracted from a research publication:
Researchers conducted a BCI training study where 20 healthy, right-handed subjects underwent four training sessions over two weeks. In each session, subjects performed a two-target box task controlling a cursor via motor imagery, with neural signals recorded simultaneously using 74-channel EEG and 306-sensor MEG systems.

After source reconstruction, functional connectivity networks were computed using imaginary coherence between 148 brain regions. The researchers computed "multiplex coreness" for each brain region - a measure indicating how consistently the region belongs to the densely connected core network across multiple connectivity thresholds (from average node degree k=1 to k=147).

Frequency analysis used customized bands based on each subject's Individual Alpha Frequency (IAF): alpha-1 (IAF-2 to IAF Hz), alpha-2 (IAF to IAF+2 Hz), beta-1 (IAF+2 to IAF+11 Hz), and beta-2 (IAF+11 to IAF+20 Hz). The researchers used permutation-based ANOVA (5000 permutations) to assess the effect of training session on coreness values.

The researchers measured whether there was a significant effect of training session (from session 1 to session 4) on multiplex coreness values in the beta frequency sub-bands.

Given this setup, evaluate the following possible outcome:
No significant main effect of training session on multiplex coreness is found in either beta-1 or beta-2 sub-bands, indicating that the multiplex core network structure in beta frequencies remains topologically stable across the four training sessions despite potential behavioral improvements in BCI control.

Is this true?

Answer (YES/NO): NO